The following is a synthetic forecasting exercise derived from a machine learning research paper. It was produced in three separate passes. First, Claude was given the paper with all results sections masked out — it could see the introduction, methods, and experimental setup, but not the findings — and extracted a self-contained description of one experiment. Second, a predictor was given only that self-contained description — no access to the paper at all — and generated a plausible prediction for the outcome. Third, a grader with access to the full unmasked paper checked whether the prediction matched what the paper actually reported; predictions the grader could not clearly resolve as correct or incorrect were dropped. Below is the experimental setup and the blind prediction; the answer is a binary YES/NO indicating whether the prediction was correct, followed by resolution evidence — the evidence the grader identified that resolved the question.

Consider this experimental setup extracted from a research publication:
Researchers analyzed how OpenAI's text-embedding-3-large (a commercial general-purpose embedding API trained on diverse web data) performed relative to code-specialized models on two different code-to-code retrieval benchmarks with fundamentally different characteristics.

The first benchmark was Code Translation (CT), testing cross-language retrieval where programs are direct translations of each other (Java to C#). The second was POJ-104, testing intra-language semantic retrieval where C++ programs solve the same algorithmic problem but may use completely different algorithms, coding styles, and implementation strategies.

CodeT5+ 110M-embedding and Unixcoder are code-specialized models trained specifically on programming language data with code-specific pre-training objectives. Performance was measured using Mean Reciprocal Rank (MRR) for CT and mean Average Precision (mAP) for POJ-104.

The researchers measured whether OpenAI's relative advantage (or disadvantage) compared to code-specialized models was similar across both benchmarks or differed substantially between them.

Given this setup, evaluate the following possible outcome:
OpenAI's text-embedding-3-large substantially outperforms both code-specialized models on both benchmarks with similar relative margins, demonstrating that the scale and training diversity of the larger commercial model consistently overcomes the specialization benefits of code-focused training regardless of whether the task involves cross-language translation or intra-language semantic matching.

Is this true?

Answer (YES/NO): NO